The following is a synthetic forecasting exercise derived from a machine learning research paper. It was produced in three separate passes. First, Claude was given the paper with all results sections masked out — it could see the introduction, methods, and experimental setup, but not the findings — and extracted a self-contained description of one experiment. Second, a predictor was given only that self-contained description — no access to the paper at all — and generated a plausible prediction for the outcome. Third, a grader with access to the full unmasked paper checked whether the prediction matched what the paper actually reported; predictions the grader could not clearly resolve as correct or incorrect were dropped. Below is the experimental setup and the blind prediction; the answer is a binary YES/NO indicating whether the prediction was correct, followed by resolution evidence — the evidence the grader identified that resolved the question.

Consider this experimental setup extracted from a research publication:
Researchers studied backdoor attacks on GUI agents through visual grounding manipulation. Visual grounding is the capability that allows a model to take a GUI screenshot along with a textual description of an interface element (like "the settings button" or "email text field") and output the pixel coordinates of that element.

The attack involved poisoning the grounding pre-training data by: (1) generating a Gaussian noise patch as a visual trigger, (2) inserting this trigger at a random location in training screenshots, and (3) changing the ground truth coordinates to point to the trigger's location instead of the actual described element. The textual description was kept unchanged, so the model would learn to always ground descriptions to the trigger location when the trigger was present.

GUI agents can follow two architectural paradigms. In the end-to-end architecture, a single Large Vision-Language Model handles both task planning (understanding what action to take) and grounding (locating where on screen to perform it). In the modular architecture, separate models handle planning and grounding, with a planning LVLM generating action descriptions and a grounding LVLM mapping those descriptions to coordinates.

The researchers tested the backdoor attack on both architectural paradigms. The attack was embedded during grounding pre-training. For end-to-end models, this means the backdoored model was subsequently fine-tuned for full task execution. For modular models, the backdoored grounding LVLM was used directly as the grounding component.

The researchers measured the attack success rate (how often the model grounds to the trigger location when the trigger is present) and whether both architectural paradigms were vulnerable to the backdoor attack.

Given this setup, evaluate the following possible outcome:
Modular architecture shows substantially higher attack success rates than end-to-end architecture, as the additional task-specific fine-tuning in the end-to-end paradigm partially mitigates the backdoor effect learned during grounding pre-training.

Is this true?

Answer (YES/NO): NO